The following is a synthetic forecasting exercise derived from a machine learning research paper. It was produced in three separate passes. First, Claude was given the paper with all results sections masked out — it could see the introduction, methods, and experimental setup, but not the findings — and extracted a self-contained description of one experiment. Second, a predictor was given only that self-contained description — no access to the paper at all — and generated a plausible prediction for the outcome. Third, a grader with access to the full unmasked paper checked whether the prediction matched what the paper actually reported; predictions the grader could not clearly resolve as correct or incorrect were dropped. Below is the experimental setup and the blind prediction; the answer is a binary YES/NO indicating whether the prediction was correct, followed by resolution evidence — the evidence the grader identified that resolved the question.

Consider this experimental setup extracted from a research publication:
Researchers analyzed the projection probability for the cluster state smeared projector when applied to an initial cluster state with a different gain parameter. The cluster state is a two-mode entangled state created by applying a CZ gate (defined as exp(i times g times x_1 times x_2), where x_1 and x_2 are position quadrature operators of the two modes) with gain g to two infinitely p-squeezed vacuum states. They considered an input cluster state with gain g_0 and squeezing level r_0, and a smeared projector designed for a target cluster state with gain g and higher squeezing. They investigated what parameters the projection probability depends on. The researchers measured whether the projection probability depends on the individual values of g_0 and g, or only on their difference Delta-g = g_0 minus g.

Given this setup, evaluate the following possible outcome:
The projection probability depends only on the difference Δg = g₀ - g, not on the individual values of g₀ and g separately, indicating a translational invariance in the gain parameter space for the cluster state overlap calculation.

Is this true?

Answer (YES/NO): YES